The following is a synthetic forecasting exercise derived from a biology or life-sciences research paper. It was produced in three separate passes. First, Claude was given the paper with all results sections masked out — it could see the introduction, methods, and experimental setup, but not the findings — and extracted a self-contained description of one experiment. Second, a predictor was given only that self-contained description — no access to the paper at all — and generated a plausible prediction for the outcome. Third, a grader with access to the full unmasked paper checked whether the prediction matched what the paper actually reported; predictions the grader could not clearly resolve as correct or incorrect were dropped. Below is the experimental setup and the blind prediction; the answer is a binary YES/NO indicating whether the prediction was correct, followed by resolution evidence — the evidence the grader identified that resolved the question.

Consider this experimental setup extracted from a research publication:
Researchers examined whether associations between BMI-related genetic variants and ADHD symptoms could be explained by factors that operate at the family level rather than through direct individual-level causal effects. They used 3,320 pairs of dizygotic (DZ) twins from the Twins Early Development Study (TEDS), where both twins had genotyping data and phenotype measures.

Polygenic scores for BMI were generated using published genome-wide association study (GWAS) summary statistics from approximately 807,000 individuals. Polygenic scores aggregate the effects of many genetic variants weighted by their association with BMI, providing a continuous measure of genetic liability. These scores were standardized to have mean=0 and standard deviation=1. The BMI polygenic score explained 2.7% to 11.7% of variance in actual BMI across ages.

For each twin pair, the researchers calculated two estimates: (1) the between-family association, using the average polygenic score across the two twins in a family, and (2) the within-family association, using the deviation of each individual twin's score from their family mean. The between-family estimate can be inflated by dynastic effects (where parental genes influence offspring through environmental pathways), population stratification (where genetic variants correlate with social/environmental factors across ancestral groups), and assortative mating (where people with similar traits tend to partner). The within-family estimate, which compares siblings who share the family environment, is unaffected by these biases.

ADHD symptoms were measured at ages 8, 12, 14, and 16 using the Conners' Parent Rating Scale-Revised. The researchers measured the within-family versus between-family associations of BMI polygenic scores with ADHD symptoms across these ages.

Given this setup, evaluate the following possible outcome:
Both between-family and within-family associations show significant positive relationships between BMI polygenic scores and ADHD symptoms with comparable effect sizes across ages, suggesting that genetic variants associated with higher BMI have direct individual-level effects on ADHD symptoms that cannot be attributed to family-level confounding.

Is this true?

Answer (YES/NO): NO